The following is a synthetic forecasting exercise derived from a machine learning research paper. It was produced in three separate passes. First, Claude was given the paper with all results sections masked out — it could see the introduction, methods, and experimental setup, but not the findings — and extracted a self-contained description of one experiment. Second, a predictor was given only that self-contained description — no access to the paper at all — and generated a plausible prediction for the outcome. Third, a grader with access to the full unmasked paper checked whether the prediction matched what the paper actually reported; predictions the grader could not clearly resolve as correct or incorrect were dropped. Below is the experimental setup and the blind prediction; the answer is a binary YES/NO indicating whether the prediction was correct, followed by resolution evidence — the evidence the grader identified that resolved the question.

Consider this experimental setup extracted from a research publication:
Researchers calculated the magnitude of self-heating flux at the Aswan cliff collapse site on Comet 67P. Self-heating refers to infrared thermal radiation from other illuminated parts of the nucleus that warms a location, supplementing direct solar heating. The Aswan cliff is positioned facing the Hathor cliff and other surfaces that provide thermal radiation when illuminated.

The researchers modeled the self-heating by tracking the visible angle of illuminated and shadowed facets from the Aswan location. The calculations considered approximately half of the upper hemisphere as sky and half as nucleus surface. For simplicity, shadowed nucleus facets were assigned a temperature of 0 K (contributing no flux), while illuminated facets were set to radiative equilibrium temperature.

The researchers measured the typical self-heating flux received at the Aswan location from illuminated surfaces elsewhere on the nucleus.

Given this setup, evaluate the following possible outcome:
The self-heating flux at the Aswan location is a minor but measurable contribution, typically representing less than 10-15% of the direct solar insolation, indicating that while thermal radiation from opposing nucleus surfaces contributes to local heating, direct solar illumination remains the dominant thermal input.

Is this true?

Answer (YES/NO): YES